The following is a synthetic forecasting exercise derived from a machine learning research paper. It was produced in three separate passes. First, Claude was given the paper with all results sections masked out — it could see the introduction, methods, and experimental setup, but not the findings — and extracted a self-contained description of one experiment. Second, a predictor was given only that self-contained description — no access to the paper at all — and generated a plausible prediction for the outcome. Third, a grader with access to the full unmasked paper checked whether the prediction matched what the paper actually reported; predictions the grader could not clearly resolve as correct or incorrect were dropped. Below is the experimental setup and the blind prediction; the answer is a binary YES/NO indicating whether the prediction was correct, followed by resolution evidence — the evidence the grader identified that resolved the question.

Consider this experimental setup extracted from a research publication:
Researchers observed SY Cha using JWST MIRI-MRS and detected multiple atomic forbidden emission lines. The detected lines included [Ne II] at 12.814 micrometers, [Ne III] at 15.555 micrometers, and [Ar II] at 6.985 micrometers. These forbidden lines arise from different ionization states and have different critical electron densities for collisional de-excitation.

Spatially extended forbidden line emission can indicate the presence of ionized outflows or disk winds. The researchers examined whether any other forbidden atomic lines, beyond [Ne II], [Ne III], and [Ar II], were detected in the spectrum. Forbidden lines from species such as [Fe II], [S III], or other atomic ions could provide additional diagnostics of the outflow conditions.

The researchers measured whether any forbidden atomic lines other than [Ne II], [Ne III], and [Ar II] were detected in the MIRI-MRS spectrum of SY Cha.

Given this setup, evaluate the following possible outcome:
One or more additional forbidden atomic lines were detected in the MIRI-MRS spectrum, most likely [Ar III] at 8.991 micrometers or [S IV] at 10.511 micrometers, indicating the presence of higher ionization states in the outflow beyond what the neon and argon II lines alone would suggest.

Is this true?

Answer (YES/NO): NO